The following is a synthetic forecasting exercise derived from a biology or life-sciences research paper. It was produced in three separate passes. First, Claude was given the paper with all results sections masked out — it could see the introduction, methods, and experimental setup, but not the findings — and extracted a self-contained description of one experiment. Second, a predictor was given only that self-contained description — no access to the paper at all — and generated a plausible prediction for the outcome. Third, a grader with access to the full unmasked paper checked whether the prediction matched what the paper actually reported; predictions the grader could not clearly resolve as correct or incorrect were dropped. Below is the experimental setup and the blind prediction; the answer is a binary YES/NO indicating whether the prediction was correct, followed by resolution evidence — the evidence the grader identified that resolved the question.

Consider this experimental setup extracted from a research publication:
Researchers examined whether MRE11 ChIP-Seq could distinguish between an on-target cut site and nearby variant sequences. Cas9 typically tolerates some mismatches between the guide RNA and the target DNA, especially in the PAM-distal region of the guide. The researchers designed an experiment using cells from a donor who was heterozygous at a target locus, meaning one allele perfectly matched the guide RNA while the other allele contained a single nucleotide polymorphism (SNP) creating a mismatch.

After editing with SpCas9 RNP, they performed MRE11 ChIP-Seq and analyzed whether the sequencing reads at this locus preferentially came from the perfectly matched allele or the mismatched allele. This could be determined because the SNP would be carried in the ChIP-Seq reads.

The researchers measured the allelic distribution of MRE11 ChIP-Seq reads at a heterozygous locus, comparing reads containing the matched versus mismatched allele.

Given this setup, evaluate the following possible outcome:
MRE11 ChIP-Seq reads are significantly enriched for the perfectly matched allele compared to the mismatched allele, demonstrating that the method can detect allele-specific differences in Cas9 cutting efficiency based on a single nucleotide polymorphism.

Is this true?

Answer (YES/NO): YES